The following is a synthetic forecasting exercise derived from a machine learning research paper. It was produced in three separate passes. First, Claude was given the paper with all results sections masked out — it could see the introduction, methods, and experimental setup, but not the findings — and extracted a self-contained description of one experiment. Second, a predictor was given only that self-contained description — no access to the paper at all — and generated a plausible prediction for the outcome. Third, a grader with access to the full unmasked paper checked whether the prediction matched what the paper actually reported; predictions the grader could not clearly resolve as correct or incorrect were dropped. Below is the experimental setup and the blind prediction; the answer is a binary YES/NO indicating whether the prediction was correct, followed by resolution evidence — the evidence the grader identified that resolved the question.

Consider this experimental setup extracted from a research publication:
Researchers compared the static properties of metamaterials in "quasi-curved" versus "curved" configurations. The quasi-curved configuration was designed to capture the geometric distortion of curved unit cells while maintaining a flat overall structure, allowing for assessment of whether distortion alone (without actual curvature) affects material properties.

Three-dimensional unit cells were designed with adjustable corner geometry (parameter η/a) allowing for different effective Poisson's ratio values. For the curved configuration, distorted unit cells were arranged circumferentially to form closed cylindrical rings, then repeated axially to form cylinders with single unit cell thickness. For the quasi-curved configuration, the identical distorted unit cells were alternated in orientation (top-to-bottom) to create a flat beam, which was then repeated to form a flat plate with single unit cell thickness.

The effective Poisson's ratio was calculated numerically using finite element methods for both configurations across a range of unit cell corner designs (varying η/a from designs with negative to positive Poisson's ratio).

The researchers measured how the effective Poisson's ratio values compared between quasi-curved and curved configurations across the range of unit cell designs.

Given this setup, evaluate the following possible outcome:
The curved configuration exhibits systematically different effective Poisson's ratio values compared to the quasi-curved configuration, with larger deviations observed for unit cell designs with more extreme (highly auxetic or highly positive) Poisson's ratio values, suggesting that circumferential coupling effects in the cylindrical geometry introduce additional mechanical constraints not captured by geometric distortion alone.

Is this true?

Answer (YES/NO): NO